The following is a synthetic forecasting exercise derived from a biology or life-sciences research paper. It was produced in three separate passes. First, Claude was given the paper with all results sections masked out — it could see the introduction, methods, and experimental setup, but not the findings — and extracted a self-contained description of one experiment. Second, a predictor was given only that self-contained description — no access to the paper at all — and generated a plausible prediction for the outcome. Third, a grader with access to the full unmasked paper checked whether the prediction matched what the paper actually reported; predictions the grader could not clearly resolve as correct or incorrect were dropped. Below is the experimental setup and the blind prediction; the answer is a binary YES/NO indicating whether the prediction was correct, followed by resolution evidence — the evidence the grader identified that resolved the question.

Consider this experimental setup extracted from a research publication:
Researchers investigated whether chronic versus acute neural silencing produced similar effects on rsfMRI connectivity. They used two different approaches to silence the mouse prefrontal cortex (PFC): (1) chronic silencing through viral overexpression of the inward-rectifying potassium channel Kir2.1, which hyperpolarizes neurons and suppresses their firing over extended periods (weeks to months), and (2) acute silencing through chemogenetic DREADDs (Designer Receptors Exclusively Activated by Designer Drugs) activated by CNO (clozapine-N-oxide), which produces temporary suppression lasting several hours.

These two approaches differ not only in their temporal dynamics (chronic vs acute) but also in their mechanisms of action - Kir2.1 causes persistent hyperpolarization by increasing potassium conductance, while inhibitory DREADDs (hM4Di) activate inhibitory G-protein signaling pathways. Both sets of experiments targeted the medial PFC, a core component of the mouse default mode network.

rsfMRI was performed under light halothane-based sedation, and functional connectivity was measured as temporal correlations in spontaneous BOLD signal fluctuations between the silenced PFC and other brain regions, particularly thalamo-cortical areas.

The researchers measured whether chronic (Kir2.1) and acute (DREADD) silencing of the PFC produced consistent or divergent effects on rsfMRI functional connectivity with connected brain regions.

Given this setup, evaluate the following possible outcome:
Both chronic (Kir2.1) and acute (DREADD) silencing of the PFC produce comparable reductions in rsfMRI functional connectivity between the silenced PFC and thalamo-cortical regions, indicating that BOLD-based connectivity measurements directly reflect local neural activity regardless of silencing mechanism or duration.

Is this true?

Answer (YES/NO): NO